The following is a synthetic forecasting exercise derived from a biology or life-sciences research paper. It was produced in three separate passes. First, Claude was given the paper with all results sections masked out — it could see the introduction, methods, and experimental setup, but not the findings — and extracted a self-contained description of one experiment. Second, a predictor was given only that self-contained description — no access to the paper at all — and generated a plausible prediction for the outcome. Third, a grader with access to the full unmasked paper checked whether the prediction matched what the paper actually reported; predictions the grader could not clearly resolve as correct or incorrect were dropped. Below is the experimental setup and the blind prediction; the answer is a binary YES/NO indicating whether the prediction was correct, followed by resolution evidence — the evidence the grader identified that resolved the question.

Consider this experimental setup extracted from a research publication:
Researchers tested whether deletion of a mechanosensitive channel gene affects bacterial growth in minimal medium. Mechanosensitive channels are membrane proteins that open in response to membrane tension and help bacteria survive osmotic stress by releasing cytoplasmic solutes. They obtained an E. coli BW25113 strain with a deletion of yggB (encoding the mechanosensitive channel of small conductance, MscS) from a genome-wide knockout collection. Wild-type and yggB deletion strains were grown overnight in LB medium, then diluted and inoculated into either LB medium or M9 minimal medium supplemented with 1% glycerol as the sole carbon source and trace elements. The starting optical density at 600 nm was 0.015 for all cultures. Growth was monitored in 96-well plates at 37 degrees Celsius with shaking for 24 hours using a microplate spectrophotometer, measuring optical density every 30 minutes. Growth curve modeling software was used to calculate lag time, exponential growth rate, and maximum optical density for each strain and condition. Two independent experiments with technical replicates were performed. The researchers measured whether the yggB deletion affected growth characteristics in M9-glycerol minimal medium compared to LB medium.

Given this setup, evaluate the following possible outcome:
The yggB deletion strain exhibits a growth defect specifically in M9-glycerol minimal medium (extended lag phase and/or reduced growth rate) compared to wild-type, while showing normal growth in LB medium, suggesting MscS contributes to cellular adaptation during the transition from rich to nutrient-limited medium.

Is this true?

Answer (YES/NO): NO